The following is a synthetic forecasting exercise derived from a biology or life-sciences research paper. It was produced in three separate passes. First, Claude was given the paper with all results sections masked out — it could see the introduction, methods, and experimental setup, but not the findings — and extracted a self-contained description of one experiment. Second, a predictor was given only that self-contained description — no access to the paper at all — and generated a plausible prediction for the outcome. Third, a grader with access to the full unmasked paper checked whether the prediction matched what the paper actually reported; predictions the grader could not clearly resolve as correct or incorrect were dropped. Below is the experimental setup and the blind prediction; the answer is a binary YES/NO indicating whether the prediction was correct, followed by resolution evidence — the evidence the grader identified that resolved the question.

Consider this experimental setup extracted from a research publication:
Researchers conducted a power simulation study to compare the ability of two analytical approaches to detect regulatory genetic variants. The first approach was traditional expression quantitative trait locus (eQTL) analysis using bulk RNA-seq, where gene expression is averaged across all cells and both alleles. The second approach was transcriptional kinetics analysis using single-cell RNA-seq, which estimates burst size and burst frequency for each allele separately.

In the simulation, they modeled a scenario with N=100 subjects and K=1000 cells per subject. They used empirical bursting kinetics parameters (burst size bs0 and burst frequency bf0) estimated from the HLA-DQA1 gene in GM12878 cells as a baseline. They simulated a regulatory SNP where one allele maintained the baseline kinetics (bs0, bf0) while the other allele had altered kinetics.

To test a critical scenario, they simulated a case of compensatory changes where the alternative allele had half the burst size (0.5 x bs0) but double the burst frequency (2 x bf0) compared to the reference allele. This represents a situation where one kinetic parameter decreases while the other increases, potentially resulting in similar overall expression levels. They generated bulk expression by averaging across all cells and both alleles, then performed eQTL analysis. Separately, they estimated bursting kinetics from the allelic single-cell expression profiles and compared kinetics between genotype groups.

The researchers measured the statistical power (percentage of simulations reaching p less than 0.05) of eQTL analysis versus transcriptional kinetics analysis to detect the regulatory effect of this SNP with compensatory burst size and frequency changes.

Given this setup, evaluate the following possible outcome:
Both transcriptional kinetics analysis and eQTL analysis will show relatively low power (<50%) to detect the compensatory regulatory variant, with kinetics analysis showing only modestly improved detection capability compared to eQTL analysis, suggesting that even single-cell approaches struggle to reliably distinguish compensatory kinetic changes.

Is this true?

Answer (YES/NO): NO